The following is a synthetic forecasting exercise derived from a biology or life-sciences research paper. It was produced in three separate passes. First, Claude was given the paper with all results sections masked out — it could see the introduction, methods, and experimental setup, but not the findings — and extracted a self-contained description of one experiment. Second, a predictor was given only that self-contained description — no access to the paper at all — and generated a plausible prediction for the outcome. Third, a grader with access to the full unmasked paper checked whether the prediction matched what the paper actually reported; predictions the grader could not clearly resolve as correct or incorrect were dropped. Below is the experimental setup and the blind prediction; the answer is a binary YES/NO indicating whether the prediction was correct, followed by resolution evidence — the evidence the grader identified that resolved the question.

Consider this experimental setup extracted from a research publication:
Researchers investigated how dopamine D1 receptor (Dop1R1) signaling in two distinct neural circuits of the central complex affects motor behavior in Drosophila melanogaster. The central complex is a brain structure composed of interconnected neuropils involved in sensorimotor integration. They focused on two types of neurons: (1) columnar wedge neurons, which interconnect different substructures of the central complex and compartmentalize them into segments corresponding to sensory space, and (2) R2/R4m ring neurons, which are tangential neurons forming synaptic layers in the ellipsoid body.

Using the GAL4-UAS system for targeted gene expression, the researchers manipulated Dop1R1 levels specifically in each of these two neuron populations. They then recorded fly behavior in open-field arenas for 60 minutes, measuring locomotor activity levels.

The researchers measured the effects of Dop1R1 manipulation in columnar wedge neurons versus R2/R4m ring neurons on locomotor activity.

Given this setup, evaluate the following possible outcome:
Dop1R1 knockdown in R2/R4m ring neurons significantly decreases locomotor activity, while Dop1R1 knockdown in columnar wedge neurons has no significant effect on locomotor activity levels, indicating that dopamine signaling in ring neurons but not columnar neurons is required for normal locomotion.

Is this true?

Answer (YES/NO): NO